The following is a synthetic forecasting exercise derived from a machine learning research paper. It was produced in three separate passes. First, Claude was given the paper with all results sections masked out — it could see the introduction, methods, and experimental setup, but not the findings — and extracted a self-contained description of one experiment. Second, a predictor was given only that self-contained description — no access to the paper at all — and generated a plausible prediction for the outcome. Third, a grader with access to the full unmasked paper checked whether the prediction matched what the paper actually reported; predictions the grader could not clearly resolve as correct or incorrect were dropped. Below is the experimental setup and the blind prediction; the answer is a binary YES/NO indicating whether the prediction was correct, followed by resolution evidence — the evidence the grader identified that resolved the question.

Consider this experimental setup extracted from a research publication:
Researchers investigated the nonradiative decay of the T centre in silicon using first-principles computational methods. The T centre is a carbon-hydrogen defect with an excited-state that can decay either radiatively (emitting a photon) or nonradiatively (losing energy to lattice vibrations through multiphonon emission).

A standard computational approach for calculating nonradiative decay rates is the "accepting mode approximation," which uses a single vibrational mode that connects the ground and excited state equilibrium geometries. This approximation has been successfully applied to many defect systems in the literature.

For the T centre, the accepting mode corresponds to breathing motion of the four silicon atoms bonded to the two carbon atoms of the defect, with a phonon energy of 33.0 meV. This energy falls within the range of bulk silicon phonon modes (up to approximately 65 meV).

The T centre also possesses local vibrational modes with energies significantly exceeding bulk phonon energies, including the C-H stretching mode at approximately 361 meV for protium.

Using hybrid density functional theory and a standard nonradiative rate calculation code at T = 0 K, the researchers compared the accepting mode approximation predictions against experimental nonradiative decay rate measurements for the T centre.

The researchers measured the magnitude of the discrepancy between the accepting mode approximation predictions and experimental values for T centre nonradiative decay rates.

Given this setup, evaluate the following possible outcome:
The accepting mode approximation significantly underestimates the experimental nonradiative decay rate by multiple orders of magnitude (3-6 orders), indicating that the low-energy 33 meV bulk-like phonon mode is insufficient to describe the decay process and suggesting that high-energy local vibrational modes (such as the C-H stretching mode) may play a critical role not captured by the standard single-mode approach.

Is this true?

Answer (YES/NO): NO